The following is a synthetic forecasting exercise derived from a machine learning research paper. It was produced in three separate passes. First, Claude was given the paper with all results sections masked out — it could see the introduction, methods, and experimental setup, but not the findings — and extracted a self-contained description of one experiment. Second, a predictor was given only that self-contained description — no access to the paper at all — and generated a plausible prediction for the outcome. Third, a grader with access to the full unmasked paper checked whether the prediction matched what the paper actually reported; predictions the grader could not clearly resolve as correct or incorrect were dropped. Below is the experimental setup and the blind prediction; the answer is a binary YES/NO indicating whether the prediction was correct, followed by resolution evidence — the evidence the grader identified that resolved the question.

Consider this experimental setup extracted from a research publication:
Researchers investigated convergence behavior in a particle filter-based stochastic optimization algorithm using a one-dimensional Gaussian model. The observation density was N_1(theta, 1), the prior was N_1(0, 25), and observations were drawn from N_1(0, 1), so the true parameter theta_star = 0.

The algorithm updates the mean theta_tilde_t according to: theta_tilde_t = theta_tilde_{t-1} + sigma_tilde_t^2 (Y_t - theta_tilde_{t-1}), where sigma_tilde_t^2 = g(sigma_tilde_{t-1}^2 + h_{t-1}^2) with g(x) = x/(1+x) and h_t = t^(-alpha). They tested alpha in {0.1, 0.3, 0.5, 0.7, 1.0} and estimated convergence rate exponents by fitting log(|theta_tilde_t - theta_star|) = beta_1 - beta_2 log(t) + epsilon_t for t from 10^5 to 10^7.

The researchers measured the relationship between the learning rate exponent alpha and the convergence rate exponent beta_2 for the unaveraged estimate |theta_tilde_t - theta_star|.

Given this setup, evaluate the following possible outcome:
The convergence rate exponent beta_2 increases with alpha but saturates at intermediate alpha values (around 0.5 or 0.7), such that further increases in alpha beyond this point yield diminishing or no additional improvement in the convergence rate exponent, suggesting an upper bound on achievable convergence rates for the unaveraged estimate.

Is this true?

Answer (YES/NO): NO